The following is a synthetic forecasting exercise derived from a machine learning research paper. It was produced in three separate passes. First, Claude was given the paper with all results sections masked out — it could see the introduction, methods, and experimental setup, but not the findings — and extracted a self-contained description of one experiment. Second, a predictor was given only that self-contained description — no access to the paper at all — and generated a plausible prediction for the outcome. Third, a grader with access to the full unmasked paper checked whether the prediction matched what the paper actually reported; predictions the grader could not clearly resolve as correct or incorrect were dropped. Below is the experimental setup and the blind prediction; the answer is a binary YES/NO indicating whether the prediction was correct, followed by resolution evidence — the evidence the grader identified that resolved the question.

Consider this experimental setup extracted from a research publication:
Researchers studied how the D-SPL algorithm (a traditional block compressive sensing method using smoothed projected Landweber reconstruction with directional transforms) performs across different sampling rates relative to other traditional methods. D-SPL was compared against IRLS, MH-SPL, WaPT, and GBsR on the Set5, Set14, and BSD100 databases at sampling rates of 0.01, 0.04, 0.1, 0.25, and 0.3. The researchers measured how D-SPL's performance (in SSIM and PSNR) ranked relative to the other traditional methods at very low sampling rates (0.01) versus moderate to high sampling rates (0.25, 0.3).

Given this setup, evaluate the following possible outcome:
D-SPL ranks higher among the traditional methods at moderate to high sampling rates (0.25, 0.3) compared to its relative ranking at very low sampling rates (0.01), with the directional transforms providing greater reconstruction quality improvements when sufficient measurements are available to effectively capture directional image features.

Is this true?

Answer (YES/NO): YES